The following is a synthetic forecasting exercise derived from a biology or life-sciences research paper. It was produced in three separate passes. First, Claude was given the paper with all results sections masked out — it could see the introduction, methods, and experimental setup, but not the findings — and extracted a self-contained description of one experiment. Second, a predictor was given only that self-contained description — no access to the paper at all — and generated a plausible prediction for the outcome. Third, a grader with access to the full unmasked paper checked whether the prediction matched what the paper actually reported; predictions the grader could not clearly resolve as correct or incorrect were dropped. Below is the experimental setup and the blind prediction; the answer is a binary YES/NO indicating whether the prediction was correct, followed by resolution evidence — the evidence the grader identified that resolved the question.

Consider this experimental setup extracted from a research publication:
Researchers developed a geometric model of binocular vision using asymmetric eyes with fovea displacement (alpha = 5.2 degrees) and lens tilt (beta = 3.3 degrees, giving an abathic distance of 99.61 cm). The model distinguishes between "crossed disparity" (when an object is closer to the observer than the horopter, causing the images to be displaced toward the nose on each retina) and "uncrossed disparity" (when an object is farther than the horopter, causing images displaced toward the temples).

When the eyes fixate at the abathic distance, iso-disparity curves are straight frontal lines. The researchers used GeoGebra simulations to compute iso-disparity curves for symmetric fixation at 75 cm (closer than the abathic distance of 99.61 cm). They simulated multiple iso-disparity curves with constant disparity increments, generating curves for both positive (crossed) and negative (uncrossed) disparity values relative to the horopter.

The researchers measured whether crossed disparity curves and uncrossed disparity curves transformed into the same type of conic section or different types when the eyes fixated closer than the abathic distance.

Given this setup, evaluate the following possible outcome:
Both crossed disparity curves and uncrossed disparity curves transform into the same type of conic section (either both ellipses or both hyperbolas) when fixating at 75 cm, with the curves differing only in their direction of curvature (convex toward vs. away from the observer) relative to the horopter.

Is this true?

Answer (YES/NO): YES